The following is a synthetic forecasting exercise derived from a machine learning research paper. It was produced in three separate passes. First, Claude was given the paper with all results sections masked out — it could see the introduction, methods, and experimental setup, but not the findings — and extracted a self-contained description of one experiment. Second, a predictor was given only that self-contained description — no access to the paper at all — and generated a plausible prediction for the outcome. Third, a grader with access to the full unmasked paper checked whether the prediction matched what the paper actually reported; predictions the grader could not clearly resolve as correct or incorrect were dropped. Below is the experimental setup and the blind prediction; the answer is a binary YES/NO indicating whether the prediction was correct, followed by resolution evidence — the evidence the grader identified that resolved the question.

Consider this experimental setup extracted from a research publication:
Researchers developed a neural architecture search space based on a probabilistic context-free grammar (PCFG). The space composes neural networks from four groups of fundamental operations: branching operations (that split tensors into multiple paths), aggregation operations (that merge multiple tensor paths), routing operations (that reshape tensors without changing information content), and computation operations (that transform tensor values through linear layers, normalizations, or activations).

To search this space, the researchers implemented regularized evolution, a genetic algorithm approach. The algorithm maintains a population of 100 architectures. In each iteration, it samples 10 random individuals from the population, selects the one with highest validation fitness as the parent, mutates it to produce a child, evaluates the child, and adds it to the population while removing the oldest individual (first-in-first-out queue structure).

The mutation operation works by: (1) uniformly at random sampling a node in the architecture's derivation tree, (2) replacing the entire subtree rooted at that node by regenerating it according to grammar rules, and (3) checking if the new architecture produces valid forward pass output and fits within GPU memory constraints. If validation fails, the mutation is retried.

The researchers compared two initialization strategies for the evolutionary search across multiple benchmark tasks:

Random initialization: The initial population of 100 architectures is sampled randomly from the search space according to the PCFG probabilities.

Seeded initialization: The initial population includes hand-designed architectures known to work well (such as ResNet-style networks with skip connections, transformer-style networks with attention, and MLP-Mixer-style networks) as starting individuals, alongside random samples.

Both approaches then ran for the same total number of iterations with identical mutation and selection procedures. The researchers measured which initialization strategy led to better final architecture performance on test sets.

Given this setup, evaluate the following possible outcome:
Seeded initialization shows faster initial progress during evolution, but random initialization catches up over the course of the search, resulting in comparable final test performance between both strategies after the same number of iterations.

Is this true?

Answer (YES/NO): NO